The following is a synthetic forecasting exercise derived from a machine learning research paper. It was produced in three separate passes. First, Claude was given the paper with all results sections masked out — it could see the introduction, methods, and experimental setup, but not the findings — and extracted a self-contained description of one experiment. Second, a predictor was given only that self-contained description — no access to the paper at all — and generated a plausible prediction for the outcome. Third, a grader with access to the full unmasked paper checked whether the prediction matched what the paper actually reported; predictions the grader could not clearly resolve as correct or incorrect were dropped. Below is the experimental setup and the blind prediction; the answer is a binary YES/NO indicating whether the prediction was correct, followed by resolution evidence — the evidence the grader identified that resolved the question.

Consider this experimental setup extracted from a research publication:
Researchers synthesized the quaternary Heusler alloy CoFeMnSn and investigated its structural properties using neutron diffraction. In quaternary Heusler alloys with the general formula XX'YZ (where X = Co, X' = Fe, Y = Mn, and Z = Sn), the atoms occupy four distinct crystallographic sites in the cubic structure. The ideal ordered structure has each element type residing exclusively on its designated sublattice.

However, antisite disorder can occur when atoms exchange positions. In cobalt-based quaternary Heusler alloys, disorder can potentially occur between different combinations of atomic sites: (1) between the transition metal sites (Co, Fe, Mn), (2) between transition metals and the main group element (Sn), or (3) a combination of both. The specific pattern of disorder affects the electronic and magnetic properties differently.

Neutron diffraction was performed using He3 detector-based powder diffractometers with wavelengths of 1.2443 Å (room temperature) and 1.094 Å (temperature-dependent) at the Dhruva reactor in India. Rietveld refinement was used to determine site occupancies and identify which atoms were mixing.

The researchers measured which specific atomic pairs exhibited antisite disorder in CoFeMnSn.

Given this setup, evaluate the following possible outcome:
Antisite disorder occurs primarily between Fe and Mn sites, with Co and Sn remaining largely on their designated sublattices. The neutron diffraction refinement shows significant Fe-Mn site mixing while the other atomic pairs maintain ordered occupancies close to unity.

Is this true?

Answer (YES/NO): NO